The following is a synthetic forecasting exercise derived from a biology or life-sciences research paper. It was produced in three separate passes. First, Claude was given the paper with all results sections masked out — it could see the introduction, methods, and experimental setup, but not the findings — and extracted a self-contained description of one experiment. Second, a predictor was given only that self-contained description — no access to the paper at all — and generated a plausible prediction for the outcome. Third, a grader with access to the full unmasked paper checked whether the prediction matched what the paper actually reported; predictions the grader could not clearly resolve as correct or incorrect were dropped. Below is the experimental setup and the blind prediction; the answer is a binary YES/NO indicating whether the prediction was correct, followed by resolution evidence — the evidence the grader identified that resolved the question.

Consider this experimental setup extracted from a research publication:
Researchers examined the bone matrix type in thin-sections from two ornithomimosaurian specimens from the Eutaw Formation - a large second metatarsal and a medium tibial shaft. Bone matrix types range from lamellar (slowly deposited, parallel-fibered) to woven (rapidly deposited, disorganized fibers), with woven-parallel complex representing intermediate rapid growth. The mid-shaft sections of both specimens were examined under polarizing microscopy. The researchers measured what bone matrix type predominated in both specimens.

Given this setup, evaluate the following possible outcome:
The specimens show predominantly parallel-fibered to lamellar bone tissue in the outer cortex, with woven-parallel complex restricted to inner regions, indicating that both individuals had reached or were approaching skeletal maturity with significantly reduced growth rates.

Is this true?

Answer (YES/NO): NO